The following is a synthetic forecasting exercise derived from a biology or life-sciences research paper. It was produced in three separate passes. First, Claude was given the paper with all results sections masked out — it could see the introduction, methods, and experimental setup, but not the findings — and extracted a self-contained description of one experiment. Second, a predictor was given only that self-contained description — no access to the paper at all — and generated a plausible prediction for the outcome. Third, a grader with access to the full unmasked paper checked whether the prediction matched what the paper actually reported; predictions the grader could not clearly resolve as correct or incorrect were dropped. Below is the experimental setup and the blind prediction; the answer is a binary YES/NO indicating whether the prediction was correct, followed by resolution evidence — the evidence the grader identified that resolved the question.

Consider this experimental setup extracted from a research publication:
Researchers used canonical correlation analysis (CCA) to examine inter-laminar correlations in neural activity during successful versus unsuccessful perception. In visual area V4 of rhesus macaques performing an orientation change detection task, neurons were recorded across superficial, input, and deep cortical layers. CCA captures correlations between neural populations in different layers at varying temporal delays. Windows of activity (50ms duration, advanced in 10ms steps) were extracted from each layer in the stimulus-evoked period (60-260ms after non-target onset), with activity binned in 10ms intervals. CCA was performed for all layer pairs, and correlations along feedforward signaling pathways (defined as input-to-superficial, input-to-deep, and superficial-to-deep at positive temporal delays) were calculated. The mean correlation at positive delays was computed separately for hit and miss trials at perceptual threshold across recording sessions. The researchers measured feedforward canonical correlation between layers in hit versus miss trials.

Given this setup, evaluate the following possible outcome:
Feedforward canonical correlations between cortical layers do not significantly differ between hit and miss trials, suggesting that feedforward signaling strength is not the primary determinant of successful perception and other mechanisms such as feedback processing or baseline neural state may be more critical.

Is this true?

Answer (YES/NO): NO